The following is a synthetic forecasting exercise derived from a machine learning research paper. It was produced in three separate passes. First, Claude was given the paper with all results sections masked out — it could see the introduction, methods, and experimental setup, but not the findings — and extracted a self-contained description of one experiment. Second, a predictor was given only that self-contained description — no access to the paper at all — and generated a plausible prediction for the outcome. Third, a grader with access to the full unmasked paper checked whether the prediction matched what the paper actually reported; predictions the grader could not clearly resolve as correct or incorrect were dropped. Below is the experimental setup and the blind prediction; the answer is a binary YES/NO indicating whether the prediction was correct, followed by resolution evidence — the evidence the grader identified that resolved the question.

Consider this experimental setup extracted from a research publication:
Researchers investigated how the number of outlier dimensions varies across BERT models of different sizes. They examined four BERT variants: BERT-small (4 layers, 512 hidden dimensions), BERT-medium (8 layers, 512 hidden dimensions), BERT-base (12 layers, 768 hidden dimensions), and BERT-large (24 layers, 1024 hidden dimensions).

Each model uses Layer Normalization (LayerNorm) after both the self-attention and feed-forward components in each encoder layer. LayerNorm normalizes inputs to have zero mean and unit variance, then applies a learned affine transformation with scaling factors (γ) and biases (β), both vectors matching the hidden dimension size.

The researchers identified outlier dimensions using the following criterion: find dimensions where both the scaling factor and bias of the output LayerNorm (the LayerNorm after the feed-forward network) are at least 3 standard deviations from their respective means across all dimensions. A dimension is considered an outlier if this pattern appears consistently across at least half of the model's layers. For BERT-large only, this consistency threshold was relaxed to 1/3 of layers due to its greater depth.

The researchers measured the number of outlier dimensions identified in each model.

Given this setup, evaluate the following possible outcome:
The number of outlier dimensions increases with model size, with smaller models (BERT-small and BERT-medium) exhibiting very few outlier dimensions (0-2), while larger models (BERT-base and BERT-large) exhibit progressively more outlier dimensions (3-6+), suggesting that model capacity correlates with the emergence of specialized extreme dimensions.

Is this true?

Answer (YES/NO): NO